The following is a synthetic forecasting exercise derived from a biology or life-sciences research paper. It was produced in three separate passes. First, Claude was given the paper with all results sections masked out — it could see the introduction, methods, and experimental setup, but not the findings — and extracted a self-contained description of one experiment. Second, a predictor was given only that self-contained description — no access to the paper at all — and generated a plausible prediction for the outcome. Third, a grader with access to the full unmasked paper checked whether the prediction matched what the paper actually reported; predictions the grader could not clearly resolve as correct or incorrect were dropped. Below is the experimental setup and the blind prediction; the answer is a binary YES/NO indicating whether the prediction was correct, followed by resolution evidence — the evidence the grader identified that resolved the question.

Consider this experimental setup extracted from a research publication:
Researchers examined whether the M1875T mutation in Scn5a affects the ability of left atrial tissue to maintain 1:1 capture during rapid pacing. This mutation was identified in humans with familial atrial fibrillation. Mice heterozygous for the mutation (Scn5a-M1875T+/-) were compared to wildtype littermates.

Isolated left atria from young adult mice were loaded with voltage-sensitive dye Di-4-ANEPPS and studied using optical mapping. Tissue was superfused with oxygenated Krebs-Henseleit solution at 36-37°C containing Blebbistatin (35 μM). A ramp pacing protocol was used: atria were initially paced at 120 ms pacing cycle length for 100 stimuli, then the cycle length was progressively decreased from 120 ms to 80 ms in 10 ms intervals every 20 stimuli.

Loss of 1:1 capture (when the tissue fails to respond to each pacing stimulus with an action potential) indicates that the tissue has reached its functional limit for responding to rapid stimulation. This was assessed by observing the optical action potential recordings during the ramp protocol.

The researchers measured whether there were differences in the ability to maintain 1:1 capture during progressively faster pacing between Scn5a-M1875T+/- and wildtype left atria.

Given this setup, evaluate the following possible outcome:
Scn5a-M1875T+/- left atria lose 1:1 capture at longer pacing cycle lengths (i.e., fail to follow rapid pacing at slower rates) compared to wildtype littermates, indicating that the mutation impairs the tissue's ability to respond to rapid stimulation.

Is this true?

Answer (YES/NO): NO